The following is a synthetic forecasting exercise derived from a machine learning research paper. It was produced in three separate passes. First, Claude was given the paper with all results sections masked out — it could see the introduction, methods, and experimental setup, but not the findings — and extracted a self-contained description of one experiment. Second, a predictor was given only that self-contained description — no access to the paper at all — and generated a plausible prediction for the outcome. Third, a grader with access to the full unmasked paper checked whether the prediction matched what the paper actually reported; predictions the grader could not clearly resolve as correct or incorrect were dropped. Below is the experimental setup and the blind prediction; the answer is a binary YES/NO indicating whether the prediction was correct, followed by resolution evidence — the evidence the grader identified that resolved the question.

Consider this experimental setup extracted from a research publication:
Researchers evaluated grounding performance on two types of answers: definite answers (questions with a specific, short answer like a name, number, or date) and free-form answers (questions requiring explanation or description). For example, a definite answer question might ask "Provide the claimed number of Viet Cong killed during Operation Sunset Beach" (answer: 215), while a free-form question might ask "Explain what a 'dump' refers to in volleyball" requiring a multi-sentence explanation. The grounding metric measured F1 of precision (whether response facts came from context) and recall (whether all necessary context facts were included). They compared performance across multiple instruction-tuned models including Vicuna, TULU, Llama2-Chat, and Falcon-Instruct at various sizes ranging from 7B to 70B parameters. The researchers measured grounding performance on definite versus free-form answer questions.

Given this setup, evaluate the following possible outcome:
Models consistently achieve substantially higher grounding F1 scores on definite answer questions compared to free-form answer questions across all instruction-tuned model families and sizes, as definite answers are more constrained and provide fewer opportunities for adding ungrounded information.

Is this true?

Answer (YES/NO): NO